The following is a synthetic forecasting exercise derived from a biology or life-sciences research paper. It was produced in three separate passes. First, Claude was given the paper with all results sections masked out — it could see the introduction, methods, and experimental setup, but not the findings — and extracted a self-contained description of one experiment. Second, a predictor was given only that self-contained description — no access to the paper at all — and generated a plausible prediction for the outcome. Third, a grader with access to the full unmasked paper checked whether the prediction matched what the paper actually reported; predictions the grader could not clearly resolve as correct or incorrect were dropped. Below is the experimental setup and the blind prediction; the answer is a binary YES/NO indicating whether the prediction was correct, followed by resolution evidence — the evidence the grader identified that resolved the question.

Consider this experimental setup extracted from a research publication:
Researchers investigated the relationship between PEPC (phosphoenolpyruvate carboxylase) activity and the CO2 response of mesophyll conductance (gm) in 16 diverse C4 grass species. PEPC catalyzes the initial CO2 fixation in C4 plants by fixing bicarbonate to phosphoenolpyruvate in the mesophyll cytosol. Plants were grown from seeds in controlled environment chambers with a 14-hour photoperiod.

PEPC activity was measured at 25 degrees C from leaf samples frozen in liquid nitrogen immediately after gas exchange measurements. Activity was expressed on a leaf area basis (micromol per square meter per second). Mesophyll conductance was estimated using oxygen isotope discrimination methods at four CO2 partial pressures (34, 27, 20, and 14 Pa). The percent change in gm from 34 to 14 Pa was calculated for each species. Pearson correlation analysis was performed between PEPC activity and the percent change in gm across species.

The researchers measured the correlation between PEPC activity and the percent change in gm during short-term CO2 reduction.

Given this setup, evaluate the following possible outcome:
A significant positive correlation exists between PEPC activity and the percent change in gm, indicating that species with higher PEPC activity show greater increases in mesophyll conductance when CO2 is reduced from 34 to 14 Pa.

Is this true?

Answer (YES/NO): NO